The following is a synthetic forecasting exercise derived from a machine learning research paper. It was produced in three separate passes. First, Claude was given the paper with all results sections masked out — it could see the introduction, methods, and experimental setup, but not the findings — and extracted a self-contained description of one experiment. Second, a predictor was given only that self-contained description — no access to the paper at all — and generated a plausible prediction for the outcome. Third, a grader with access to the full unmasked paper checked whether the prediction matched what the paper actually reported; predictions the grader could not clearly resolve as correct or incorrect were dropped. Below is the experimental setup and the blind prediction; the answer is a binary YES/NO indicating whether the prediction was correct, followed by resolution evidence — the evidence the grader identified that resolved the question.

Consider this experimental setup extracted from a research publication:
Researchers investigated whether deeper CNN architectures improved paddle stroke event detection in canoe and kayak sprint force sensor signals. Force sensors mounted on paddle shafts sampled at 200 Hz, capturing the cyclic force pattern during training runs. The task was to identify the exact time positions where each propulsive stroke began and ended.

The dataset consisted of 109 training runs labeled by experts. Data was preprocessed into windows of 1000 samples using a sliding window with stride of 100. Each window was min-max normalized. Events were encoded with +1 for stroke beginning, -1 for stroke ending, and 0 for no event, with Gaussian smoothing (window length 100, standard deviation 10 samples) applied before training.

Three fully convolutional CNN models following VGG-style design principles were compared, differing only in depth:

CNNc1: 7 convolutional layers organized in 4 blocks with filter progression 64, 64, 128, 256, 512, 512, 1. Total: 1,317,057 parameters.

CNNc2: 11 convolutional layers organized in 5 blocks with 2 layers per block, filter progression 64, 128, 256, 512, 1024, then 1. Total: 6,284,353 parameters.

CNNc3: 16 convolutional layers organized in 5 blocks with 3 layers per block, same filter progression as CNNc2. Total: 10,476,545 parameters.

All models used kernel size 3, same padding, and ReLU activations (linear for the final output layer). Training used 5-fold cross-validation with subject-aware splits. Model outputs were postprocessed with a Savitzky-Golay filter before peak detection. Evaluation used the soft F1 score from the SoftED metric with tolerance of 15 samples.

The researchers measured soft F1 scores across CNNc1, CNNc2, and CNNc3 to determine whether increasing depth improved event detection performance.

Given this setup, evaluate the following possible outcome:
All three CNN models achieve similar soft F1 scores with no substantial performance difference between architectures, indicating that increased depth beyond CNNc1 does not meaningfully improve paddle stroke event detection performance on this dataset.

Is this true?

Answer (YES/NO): NO